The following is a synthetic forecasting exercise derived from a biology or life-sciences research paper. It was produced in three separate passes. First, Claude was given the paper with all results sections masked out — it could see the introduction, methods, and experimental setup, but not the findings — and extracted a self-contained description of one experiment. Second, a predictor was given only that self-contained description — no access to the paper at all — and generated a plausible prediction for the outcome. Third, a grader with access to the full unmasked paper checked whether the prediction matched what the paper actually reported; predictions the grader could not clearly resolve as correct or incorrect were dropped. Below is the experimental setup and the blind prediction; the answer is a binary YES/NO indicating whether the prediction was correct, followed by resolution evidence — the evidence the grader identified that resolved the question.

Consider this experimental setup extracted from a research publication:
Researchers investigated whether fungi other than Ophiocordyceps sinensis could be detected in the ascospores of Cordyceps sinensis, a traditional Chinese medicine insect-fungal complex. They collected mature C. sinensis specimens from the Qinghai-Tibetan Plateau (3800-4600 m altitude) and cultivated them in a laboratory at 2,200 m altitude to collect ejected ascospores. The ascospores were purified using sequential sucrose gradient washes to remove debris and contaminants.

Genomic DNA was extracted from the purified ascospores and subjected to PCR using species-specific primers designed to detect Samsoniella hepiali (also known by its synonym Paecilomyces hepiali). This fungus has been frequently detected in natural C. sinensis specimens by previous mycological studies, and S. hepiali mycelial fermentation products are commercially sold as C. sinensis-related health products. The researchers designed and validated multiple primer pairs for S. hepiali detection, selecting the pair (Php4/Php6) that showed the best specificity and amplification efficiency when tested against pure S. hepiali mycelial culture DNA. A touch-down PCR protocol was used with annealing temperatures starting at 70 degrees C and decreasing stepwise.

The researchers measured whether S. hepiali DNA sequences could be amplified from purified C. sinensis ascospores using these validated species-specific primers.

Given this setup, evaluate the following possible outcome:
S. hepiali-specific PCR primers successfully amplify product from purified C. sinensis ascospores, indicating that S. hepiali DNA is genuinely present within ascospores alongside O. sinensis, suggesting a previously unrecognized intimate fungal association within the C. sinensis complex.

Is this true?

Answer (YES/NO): YES